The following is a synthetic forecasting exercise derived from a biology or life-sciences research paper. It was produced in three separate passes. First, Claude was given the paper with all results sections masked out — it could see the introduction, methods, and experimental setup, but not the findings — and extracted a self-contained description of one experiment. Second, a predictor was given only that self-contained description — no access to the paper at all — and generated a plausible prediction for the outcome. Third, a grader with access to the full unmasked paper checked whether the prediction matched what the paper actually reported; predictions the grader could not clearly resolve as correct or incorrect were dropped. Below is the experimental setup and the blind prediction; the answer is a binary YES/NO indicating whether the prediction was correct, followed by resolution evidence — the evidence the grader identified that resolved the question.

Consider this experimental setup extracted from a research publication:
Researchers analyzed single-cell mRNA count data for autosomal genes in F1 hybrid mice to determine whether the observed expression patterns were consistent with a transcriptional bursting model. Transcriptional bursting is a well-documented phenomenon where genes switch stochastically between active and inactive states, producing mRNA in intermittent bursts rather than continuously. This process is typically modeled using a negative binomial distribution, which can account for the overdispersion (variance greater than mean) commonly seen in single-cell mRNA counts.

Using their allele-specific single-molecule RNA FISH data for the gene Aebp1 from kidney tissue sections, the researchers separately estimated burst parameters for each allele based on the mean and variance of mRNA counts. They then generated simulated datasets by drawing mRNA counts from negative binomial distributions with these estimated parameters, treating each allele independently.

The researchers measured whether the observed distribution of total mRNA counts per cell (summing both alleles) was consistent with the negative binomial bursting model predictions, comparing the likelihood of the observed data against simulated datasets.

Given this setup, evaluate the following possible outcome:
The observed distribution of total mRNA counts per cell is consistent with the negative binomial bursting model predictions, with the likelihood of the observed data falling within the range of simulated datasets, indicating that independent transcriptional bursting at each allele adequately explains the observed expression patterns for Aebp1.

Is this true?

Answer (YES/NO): NO